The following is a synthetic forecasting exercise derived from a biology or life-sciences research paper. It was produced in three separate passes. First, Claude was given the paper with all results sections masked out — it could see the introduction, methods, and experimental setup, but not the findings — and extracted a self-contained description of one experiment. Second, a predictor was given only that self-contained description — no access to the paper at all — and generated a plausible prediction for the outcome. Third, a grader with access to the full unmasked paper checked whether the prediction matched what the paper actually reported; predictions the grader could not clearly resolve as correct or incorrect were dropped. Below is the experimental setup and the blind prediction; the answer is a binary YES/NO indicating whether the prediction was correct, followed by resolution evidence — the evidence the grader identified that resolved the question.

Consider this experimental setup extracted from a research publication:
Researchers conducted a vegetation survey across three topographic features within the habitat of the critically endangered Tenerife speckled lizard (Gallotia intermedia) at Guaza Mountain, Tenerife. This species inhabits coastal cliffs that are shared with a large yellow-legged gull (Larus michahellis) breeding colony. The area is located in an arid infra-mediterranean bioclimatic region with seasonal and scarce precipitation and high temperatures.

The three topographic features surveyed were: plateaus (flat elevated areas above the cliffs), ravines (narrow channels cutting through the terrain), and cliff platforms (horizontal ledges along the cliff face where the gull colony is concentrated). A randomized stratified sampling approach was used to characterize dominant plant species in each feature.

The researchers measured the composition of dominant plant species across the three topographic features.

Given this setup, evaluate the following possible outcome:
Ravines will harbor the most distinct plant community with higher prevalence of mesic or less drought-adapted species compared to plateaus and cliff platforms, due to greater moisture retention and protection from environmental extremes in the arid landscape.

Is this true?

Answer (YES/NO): NO